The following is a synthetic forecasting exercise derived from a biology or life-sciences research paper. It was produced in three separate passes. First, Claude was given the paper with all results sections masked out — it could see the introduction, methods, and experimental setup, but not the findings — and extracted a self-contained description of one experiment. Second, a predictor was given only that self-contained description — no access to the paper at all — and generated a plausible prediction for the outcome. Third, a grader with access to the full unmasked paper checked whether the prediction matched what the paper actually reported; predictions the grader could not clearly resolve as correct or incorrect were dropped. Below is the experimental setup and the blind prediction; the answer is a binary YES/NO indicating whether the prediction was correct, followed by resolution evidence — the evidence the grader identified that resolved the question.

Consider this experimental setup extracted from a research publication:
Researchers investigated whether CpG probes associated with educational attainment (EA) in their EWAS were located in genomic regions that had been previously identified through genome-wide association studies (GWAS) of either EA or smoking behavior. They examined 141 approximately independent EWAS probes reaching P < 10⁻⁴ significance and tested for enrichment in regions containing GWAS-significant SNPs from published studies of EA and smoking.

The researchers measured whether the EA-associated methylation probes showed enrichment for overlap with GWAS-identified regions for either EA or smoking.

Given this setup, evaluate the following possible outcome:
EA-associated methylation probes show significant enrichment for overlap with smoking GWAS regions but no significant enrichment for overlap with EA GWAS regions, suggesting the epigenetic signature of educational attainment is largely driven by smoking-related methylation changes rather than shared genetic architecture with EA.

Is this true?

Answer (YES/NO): NO